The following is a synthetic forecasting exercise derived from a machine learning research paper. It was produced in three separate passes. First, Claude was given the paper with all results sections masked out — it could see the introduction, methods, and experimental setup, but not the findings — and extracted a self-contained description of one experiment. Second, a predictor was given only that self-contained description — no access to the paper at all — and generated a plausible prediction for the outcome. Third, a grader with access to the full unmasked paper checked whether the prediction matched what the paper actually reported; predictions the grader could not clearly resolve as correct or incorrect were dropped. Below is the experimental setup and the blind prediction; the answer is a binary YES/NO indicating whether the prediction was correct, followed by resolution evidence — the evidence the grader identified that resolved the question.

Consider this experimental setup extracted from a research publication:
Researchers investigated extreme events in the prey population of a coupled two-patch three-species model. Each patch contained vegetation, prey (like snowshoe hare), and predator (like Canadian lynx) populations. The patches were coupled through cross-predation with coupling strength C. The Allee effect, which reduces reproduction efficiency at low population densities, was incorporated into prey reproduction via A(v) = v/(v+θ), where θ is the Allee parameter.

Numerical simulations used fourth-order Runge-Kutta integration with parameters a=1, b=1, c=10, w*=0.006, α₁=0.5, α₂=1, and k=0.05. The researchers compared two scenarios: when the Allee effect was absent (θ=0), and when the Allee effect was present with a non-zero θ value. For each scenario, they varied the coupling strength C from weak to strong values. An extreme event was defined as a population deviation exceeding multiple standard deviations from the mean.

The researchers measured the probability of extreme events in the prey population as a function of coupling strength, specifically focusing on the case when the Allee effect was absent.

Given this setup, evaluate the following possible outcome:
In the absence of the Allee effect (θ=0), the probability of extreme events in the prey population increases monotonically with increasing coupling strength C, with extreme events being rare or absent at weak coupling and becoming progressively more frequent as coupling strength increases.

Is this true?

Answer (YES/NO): NO